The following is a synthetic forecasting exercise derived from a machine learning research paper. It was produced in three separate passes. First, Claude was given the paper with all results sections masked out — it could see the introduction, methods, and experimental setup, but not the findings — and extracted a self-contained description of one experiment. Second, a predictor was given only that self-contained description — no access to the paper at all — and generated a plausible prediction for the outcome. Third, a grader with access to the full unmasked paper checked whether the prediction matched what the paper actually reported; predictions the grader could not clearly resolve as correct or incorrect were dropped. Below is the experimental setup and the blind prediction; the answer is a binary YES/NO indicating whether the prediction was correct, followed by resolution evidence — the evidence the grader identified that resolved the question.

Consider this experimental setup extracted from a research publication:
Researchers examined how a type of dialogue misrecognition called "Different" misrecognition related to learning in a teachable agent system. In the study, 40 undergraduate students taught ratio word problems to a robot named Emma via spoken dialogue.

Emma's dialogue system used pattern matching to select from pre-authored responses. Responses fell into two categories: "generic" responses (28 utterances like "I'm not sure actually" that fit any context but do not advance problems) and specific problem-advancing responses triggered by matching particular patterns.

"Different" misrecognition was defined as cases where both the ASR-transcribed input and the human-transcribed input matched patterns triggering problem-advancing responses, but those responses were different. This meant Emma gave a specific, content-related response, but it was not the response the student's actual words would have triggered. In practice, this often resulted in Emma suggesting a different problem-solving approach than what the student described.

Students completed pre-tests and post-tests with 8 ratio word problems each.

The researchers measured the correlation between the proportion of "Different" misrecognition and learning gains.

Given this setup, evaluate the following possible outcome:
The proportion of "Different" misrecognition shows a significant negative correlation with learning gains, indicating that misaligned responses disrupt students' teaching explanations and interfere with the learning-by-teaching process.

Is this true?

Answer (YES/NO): NO